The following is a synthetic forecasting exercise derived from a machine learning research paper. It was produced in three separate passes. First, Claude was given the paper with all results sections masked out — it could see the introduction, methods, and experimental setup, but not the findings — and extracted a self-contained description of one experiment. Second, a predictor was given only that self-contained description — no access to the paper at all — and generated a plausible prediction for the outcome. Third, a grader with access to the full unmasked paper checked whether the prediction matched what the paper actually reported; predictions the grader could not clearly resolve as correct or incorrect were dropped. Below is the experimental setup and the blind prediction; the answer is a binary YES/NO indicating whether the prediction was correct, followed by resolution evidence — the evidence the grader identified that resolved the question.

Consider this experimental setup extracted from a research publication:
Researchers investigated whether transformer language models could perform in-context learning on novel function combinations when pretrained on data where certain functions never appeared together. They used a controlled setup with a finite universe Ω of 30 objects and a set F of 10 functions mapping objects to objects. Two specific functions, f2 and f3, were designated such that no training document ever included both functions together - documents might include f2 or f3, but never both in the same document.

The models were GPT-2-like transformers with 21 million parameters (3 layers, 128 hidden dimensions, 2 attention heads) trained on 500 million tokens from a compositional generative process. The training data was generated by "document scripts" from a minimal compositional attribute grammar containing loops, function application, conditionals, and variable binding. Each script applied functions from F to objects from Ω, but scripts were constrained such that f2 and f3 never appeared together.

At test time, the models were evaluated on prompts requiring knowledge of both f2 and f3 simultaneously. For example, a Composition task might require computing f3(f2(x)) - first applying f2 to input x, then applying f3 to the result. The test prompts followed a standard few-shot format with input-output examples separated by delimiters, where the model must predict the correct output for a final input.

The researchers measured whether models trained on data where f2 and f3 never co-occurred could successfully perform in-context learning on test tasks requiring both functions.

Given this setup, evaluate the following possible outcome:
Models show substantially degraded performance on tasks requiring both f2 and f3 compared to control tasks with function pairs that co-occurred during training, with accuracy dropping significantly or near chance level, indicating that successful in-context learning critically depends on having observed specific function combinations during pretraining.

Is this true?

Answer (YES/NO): NO